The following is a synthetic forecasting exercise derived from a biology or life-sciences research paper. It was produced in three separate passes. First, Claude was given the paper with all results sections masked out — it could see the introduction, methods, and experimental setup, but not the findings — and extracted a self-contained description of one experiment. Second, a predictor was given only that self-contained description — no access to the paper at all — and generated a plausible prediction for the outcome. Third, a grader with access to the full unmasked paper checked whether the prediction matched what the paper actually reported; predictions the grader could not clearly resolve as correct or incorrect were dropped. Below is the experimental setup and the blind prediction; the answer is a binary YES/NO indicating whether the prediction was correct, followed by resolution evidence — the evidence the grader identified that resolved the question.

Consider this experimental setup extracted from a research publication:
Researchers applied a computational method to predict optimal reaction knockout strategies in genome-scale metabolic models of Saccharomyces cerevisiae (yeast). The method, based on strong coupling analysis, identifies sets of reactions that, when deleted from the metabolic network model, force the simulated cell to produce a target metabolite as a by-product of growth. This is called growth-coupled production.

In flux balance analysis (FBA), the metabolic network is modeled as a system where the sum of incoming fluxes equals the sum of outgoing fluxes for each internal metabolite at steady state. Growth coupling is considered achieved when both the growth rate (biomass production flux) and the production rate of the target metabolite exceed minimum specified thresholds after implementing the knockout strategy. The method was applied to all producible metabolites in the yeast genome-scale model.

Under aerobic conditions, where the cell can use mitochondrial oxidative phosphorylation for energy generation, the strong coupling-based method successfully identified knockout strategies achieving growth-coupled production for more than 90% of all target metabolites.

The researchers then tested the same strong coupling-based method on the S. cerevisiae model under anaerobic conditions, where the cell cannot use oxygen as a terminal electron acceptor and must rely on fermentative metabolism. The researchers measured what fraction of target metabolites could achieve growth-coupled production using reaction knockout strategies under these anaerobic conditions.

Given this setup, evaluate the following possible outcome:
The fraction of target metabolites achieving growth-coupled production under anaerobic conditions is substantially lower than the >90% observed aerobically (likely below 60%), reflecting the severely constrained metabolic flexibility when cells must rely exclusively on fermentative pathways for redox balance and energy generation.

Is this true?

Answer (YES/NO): YES